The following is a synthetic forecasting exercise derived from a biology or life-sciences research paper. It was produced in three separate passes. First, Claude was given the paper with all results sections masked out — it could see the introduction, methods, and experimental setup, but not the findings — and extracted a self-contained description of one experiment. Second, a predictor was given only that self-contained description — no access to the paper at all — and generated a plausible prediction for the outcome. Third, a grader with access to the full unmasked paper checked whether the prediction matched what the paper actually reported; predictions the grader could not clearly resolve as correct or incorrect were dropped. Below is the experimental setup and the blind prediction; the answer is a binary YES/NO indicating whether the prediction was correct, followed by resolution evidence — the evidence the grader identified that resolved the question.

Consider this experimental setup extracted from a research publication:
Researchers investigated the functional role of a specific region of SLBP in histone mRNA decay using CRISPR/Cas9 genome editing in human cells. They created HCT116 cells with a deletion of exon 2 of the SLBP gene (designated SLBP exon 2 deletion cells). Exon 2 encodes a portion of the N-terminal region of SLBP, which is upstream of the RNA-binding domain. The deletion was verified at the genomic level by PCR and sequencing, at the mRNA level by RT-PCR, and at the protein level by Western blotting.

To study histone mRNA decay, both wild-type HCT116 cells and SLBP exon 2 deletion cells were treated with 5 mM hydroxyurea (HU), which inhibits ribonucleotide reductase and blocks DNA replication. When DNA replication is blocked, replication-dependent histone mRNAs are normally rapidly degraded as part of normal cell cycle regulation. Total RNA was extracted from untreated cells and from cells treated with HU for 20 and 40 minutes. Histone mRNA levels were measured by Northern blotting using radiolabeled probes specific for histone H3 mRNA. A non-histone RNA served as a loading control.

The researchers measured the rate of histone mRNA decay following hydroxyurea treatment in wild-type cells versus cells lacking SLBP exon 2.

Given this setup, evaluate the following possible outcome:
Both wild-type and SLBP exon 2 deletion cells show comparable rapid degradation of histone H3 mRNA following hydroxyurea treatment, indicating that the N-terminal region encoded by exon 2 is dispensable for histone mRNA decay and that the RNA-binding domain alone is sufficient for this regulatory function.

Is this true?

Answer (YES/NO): NO